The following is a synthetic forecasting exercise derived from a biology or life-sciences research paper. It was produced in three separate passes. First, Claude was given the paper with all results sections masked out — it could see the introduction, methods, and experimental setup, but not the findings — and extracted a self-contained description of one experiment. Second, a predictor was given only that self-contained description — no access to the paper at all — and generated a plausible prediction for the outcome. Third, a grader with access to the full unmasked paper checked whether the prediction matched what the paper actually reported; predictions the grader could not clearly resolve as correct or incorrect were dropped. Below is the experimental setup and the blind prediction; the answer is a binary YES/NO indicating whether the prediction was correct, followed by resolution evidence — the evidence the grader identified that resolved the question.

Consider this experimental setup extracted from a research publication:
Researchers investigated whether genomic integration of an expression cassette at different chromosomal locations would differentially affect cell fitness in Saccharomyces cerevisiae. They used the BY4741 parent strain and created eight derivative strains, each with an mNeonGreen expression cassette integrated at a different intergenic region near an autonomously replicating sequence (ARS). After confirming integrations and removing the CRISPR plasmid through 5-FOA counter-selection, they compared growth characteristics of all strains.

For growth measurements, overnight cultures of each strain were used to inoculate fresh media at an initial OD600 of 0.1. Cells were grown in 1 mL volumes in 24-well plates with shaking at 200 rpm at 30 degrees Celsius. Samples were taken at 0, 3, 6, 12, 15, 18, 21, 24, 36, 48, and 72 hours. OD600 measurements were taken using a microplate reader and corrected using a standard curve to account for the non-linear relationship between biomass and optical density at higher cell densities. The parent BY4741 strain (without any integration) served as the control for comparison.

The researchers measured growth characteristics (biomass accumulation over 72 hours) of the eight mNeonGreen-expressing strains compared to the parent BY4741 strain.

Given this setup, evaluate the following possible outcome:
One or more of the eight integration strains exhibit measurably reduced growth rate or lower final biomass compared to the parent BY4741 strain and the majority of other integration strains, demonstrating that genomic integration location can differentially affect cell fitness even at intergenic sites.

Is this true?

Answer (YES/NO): YES